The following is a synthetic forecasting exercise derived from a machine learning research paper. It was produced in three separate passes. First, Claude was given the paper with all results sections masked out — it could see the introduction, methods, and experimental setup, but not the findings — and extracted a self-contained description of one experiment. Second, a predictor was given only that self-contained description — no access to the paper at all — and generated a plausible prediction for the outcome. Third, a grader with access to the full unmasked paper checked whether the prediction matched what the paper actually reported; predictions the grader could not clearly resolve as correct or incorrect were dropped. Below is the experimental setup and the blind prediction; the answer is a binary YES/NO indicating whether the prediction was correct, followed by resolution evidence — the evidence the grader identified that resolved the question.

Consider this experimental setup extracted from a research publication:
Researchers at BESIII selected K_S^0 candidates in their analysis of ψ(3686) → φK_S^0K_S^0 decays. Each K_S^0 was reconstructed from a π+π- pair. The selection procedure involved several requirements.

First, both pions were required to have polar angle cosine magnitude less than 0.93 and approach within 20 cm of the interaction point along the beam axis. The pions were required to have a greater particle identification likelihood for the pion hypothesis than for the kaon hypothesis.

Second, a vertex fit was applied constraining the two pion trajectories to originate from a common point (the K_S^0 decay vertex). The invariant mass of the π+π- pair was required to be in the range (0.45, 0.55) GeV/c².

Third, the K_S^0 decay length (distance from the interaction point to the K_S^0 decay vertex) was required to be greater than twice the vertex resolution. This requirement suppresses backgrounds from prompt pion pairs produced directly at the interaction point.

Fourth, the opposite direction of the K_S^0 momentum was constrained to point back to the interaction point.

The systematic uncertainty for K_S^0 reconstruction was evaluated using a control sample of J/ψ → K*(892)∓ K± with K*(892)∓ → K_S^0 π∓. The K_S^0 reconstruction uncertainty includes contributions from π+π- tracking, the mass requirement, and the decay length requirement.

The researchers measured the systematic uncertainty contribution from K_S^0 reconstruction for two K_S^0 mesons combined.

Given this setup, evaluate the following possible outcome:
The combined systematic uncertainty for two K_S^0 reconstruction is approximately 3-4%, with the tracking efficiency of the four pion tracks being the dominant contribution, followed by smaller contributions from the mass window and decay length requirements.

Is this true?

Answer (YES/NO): NO